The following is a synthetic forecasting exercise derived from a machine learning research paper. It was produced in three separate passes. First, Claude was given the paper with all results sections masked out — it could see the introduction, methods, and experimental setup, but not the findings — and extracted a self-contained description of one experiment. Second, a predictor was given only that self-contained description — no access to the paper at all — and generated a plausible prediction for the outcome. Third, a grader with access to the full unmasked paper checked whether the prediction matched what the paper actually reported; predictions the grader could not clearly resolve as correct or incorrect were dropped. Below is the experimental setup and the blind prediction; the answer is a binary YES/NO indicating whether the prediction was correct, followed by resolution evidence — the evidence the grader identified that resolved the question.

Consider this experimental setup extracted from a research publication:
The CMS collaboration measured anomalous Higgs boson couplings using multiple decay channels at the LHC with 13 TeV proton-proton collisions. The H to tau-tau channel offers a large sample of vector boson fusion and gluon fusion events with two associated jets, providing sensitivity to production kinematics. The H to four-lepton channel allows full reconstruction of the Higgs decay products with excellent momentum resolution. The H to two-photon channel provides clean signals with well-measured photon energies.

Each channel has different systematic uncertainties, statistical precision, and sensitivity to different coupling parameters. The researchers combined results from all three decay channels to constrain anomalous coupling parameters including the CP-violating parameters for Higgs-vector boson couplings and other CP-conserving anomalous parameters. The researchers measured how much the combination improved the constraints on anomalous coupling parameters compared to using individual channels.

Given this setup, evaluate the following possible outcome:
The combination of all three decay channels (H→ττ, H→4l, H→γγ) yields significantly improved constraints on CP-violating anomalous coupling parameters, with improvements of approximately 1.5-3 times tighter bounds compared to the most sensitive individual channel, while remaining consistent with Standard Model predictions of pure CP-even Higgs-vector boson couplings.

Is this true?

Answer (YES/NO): NO